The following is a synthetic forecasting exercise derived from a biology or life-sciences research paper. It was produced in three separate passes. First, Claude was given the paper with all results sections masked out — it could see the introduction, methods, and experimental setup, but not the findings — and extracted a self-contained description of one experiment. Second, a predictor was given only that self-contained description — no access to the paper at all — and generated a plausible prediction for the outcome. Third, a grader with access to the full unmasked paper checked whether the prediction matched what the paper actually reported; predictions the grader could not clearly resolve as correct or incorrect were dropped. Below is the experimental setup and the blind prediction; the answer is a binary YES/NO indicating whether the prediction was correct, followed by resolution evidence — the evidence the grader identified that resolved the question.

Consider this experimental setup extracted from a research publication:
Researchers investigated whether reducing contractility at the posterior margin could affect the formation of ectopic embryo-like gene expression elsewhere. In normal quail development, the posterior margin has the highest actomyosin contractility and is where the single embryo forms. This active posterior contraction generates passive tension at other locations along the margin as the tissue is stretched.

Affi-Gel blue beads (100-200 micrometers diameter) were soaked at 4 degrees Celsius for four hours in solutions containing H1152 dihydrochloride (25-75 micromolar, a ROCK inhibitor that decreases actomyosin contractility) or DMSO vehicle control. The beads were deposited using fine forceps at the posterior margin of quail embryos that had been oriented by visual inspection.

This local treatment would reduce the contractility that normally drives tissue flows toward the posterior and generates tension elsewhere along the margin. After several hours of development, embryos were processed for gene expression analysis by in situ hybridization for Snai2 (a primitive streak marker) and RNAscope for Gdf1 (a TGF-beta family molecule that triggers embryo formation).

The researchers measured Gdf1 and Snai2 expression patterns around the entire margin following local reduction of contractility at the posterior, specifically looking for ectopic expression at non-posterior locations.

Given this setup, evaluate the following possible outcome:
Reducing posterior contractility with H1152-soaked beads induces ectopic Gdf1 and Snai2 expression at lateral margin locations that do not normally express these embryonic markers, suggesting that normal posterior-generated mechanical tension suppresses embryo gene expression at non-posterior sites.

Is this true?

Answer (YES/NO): NO